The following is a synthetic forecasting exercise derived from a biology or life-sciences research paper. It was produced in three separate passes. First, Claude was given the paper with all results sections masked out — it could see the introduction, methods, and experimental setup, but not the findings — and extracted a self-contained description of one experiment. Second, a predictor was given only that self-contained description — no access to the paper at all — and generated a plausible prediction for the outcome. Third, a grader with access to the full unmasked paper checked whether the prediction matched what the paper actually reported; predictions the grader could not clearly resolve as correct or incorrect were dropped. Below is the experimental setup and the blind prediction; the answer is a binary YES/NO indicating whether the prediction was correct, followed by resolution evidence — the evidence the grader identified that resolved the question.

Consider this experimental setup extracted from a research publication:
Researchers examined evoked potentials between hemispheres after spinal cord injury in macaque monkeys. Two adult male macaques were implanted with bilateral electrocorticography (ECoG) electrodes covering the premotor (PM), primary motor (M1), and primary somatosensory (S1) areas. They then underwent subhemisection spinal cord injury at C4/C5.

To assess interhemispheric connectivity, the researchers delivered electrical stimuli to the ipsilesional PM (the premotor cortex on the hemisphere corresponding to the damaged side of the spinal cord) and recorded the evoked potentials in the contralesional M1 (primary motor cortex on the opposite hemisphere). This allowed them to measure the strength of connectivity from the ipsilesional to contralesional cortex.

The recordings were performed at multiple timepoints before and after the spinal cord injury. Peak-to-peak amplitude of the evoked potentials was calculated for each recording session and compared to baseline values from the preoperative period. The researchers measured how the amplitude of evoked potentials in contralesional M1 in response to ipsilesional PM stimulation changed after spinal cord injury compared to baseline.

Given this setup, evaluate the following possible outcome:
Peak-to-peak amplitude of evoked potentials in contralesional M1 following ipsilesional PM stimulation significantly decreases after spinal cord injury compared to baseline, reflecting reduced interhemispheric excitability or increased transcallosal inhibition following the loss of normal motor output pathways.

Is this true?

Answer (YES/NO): NO